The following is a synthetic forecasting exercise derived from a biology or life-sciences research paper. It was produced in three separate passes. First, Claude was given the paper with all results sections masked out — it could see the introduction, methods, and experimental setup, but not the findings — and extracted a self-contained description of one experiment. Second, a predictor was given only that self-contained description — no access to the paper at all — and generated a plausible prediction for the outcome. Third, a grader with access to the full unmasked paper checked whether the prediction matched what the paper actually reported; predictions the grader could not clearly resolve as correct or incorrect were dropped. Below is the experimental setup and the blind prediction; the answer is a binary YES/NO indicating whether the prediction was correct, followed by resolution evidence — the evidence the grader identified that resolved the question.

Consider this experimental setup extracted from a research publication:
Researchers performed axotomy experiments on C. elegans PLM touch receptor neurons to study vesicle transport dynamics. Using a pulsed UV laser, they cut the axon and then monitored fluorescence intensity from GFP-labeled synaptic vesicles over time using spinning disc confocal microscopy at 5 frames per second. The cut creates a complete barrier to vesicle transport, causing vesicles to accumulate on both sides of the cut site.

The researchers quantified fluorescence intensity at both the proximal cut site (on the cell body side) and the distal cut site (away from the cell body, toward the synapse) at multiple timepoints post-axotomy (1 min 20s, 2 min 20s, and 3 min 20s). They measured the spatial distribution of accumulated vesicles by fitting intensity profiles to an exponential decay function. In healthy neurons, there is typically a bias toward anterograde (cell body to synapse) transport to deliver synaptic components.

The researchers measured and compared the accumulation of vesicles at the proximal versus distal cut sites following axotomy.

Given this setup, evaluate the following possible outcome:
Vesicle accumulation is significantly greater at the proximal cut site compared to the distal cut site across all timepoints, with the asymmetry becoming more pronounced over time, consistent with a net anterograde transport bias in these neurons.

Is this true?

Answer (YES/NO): YES